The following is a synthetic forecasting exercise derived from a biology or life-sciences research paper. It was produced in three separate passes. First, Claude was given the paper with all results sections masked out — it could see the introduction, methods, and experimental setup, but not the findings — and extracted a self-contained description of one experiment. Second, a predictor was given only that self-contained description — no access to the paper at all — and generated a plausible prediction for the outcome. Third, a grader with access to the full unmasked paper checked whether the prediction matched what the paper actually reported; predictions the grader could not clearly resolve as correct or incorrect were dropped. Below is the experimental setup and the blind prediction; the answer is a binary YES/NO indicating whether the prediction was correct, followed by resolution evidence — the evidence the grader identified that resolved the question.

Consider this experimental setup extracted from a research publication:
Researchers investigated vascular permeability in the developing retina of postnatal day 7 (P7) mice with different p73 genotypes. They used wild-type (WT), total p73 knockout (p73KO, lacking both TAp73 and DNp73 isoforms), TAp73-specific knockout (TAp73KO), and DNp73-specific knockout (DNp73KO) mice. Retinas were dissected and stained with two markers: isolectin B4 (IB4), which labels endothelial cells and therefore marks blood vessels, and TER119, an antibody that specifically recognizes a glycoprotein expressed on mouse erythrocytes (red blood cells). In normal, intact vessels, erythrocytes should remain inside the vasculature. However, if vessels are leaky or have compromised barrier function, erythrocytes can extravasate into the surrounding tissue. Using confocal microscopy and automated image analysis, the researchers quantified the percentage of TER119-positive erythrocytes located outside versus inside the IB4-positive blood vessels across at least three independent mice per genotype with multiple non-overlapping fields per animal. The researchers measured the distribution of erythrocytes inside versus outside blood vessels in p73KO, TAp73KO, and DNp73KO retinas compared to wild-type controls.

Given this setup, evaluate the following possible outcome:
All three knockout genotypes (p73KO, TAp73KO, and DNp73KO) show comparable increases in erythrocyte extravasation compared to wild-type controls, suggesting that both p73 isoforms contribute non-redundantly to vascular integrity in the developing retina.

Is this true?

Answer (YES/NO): NO